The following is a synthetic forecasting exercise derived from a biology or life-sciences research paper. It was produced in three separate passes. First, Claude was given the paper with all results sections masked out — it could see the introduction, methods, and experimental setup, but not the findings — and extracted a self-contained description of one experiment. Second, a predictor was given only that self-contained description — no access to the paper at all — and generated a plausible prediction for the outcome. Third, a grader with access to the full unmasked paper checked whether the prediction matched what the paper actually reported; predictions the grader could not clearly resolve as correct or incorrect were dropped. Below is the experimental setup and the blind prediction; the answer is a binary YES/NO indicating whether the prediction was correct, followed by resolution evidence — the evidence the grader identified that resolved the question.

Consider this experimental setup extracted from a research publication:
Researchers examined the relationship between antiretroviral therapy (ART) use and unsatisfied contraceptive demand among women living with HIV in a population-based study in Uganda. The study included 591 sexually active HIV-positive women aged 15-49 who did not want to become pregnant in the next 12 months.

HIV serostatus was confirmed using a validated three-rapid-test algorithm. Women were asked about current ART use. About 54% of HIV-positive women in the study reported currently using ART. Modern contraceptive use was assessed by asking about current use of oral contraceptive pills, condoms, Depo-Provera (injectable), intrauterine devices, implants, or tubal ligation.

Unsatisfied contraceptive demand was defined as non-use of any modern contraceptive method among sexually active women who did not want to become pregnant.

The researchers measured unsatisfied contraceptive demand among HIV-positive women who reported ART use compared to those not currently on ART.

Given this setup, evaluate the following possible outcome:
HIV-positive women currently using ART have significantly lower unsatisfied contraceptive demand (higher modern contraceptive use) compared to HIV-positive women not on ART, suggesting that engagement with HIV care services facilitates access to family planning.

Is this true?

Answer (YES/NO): NO